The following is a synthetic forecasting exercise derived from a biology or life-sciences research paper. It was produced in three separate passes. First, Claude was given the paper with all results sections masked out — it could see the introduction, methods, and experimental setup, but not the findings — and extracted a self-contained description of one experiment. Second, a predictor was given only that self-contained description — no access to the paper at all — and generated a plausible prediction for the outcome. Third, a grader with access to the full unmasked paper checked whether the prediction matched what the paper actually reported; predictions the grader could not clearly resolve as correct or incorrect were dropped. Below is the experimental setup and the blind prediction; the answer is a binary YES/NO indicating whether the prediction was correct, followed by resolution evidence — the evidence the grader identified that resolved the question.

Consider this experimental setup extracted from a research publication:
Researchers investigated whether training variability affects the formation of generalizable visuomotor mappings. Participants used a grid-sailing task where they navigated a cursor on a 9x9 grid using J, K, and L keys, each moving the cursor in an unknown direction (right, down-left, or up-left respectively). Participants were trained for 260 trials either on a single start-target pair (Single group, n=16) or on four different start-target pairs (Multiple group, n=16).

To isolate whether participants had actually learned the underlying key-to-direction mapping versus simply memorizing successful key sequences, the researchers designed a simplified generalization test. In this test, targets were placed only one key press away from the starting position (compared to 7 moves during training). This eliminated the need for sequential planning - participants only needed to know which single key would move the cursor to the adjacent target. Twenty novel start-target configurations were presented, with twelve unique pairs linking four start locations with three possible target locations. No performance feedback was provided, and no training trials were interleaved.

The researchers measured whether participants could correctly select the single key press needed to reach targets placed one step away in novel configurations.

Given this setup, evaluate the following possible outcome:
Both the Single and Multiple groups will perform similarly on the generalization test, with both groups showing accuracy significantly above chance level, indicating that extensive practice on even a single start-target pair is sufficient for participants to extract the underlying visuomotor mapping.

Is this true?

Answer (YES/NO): NO